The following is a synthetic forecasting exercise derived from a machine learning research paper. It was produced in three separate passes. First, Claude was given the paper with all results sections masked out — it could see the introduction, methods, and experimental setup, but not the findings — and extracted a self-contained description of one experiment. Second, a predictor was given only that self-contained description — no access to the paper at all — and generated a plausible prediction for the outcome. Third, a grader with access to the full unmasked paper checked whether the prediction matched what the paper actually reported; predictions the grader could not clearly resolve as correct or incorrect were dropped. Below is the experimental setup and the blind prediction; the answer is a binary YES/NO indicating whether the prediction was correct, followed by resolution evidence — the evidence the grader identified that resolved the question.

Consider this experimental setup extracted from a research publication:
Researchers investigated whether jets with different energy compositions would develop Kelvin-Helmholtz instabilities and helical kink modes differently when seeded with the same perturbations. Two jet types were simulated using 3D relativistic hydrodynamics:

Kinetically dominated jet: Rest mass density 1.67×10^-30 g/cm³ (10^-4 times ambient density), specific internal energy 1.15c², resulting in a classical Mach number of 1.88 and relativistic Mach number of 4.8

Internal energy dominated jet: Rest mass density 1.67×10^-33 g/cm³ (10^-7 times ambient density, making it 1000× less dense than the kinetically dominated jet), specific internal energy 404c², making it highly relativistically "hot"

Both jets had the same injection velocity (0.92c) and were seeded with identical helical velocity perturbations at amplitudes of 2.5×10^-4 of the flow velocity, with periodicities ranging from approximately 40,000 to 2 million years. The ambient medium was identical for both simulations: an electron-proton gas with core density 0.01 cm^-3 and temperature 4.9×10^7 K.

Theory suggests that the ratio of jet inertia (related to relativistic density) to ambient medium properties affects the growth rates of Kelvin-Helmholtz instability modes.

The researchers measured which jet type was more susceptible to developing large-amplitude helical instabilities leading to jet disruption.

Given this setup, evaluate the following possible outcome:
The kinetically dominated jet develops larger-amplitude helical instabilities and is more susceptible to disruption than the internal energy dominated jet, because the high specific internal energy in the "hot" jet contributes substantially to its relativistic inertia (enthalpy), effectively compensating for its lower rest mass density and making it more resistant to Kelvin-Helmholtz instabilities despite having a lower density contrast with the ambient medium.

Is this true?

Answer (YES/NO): NO